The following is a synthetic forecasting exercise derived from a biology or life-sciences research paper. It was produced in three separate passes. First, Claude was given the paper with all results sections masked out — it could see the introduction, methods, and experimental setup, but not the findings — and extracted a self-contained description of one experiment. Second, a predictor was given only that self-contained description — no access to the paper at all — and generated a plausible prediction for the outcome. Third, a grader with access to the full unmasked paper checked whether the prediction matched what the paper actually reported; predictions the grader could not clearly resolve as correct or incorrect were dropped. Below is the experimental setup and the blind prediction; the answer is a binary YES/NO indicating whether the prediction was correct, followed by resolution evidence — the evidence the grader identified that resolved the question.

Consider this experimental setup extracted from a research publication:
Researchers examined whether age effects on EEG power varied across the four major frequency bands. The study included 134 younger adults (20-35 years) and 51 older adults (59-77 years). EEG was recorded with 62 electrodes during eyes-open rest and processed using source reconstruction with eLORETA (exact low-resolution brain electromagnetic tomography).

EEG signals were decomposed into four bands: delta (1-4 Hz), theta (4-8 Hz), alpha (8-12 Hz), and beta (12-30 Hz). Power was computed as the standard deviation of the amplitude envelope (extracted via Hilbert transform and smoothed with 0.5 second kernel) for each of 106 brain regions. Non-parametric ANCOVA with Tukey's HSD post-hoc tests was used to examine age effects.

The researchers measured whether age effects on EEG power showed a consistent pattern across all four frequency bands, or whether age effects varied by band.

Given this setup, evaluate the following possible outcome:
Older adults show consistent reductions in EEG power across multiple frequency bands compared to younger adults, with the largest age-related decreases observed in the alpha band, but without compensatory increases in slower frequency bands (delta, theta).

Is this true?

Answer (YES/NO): NO